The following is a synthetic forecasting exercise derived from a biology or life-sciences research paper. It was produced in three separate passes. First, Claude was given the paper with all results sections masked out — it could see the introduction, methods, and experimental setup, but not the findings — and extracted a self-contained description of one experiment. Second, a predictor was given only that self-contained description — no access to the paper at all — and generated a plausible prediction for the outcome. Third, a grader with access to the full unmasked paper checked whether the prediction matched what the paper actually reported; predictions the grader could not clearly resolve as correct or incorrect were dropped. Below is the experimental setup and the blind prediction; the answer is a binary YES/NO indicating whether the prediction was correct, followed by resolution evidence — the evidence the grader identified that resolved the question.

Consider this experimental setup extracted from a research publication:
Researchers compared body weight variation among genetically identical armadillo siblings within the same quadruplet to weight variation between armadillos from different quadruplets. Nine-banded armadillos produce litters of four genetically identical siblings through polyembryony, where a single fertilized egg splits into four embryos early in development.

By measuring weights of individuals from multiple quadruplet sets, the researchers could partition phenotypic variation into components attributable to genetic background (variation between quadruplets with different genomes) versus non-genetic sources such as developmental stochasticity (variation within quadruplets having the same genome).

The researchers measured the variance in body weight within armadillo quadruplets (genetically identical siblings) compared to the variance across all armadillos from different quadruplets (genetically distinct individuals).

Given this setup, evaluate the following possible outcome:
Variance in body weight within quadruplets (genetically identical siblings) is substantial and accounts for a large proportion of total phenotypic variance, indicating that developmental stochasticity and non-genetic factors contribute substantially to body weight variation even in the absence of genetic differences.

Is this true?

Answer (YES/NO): NO